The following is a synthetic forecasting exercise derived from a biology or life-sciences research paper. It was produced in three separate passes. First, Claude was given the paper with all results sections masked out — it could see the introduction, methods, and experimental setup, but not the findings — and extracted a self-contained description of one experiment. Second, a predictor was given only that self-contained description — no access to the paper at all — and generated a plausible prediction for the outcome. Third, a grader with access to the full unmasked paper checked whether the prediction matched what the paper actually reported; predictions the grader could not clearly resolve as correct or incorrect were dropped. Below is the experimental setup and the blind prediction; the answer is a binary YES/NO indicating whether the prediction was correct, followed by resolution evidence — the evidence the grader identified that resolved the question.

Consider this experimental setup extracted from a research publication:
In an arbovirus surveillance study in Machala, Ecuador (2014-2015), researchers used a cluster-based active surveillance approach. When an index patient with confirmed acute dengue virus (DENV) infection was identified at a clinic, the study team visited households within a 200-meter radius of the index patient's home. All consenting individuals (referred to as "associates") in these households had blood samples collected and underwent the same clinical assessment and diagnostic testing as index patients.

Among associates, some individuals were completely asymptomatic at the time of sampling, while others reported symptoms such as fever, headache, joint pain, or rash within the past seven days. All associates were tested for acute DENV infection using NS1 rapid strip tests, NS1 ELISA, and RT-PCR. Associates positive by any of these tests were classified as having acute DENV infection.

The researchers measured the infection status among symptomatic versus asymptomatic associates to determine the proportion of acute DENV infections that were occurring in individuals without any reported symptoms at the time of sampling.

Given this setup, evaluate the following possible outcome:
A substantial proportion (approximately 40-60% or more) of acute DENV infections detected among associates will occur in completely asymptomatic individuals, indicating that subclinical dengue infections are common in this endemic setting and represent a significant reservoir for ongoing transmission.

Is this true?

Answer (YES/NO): YES